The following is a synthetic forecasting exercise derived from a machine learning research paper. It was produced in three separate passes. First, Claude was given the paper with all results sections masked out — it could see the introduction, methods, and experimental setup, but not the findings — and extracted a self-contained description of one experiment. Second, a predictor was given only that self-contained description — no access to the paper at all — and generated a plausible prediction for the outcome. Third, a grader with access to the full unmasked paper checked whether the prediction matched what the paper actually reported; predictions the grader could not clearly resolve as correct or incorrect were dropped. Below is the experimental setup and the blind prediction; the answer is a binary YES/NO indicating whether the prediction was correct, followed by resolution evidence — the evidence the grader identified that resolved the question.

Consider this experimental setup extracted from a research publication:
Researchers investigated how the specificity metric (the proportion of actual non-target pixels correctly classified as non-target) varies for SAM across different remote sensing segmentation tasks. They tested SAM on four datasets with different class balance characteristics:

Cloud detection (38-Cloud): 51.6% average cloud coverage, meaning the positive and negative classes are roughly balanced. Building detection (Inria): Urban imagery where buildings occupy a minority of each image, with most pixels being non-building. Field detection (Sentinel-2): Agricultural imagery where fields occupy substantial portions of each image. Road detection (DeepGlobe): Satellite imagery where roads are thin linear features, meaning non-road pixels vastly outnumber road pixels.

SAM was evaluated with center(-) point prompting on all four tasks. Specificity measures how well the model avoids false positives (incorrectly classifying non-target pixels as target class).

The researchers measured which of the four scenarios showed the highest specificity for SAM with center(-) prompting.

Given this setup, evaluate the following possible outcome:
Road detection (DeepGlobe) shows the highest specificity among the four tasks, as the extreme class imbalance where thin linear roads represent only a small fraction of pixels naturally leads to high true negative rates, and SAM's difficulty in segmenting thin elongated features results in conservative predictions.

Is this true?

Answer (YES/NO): NO